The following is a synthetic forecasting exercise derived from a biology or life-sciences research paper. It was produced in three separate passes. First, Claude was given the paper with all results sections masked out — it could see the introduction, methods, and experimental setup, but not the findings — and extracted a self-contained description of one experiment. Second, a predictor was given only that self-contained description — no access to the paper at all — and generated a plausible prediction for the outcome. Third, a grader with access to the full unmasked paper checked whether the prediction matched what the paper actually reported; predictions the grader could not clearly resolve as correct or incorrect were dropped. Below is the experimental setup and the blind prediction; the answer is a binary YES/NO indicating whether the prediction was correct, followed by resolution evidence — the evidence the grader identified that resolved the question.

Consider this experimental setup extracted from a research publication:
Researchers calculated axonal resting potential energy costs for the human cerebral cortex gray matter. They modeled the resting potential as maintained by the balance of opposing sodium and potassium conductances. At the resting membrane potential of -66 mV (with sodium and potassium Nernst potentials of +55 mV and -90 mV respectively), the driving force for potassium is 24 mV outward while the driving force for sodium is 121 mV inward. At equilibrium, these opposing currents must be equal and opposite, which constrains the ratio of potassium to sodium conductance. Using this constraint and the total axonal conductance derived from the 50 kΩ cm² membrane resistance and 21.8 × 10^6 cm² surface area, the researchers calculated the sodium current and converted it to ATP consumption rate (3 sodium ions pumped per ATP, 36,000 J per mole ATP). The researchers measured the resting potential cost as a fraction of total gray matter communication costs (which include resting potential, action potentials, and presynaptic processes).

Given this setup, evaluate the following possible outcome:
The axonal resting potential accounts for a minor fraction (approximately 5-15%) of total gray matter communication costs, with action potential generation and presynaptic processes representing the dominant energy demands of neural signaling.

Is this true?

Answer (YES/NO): NO